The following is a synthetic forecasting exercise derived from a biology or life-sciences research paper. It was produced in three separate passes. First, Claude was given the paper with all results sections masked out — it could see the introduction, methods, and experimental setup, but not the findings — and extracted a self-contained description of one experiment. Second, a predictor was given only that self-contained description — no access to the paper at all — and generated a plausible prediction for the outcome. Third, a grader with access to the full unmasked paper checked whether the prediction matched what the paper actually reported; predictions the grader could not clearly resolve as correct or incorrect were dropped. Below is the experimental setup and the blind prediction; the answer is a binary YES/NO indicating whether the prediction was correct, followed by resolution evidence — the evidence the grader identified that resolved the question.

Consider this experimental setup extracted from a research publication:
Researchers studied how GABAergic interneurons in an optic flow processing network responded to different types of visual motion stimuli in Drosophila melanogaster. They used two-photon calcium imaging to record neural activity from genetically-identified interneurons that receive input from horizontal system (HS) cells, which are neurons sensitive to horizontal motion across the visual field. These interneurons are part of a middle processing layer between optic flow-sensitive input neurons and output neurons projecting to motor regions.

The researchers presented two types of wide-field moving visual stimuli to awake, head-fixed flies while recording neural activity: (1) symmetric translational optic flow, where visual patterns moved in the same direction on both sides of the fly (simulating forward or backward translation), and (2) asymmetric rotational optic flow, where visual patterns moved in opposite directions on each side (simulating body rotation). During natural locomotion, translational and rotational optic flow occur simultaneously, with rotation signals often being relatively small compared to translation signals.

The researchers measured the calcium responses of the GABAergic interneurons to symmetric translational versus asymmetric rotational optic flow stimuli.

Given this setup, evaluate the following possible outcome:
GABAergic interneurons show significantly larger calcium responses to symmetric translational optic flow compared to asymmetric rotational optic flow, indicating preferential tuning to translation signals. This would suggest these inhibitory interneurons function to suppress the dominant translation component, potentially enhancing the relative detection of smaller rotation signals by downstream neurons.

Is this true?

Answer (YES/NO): NO